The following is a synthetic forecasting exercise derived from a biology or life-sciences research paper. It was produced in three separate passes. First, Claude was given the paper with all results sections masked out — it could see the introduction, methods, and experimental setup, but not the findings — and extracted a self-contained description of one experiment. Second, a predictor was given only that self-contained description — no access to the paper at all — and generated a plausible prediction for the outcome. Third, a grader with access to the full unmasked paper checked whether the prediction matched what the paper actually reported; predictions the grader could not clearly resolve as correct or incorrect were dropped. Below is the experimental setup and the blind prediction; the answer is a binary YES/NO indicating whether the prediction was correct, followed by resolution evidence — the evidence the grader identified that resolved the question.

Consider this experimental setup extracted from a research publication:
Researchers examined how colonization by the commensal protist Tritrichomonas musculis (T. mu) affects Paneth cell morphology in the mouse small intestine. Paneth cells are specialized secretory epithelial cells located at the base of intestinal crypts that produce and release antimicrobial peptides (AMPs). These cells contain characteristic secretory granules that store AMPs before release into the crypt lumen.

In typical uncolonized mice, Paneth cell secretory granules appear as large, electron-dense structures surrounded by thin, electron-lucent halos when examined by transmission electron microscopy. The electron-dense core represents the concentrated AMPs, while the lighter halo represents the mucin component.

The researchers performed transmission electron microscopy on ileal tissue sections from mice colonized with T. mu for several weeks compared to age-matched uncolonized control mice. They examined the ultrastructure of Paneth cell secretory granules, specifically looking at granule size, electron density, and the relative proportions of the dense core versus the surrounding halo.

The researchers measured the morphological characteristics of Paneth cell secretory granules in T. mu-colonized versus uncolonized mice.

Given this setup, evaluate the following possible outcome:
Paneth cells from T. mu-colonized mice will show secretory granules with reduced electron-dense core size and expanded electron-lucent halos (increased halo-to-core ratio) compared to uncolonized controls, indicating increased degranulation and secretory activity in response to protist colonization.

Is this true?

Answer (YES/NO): NO